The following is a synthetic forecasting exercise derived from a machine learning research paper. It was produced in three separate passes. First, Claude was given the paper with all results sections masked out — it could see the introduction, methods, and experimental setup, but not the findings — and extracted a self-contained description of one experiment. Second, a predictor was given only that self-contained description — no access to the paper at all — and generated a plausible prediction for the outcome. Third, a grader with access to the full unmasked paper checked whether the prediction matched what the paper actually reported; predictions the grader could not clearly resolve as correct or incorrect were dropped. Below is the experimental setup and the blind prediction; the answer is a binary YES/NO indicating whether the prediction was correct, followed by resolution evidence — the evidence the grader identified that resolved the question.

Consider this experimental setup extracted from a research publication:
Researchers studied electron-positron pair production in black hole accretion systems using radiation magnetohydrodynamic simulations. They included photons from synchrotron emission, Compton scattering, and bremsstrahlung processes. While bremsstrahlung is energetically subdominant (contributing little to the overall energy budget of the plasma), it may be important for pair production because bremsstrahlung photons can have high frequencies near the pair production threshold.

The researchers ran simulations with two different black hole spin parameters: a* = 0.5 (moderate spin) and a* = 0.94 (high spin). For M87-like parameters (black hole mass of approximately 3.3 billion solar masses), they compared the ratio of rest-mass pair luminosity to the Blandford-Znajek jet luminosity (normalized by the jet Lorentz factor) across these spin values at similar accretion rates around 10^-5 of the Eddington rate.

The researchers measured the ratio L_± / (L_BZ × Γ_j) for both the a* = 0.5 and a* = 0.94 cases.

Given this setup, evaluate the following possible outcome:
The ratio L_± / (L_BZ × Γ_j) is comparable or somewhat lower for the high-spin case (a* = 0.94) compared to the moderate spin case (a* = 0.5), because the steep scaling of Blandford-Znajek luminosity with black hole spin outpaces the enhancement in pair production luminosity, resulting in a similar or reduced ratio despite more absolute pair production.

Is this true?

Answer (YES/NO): YES